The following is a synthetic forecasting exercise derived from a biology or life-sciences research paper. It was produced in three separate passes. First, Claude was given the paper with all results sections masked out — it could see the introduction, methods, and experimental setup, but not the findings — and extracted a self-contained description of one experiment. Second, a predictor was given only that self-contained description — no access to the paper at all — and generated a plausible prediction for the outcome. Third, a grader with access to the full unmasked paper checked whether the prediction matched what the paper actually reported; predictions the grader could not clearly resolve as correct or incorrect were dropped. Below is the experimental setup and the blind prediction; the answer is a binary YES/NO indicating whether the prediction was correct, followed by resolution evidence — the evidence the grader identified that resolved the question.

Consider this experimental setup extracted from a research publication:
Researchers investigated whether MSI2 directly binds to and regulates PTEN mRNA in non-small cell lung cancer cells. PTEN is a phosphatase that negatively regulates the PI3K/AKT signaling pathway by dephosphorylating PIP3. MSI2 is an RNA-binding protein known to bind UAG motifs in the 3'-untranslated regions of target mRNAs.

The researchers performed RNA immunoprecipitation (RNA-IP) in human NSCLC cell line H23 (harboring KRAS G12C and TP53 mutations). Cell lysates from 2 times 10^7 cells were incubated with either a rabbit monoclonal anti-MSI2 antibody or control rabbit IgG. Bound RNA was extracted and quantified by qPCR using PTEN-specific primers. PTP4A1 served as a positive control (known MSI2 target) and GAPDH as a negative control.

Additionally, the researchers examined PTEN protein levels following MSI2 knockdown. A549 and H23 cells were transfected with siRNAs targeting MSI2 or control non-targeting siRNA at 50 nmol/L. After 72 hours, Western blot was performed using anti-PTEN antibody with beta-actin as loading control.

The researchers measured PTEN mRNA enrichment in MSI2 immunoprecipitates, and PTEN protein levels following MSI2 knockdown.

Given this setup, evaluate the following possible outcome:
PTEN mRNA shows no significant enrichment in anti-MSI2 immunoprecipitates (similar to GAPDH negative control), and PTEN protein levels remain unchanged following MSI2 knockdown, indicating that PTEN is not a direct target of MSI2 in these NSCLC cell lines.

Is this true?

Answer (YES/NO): NO